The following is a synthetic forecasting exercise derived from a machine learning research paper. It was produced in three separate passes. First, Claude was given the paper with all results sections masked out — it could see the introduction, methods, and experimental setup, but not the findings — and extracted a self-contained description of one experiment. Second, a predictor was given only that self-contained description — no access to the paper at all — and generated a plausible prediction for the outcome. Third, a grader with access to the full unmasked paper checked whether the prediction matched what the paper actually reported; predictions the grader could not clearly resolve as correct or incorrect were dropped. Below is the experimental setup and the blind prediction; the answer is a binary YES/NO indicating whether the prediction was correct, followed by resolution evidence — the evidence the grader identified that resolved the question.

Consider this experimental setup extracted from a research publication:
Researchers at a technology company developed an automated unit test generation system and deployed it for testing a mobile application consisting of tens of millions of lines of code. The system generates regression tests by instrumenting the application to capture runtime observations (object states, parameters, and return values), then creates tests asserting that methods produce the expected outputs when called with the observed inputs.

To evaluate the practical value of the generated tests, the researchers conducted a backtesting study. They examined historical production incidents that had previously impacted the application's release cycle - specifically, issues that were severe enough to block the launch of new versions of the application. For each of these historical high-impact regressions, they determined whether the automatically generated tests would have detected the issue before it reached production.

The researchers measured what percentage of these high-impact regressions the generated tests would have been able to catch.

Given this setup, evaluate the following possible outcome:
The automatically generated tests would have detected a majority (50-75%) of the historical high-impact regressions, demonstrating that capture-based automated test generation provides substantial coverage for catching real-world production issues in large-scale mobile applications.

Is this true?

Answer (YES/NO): NO